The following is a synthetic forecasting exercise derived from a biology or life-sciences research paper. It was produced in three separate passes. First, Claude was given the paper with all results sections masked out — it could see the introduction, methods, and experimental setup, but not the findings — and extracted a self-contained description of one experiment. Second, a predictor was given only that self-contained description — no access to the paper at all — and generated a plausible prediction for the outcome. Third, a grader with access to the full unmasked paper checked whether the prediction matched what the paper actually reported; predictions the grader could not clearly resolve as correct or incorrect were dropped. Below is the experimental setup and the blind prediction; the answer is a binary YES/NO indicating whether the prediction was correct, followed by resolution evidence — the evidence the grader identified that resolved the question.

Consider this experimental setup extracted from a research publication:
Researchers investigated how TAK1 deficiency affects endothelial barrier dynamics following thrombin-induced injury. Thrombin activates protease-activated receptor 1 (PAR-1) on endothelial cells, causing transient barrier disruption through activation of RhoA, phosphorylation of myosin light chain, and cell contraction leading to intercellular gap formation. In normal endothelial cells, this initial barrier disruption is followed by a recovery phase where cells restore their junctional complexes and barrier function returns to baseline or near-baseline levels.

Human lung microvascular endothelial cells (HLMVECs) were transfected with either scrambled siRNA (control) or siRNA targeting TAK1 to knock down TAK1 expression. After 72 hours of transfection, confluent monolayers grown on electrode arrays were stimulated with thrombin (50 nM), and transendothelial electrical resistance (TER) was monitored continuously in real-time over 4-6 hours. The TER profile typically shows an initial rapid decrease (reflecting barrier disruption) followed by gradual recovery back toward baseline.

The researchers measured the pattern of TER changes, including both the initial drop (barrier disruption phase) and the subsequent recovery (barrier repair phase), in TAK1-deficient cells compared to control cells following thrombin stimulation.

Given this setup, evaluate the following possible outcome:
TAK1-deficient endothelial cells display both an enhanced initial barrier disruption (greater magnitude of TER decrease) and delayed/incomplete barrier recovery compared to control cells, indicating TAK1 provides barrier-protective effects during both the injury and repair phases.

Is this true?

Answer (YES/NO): YES